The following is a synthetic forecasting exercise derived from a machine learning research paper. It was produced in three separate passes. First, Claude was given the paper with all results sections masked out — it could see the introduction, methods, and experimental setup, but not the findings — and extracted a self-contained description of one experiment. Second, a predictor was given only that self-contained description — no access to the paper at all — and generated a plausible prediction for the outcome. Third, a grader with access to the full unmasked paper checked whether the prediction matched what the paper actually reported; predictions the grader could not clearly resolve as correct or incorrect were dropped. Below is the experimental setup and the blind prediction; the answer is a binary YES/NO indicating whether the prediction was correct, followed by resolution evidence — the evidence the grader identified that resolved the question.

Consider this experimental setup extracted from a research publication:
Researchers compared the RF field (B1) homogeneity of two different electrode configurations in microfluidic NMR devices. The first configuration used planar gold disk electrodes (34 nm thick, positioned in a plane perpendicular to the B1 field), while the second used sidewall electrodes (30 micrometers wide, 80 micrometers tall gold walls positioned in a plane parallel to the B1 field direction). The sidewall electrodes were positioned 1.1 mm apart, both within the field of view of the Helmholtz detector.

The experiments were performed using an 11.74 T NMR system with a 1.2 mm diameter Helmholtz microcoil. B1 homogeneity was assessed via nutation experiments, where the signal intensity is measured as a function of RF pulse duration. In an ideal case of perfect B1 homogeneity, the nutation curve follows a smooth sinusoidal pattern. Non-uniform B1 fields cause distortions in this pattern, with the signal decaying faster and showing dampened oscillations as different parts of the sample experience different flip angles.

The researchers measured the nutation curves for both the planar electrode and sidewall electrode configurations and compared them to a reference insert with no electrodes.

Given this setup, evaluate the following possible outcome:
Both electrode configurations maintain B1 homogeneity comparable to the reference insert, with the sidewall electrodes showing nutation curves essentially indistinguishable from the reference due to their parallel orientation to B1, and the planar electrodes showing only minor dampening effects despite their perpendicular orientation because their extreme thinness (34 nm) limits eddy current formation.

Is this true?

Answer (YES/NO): NO